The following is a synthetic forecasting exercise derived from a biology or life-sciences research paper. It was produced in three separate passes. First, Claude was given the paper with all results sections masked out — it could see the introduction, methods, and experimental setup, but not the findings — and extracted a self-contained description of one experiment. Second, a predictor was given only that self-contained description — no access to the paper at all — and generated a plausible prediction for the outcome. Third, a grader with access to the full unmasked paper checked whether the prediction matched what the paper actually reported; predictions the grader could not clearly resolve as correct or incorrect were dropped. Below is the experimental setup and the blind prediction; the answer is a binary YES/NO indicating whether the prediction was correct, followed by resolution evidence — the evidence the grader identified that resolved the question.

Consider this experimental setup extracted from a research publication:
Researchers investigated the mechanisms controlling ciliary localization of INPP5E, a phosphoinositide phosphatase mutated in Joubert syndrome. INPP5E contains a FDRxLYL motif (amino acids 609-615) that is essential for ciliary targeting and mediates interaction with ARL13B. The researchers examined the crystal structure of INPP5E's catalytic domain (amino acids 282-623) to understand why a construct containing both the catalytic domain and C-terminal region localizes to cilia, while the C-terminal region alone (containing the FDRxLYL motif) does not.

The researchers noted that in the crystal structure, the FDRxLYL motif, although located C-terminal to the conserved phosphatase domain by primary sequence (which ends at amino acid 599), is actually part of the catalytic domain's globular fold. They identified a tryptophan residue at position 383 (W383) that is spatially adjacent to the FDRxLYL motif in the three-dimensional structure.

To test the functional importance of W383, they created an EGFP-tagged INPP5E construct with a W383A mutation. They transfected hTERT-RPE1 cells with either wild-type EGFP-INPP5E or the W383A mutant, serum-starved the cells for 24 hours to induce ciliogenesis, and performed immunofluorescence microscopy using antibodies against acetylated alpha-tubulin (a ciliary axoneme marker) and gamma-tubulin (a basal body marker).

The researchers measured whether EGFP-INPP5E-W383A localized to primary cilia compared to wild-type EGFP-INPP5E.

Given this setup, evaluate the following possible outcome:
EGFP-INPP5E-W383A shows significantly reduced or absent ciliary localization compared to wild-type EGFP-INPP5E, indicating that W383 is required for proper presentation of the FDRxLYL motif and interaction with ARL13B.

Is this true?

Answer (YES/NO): YES